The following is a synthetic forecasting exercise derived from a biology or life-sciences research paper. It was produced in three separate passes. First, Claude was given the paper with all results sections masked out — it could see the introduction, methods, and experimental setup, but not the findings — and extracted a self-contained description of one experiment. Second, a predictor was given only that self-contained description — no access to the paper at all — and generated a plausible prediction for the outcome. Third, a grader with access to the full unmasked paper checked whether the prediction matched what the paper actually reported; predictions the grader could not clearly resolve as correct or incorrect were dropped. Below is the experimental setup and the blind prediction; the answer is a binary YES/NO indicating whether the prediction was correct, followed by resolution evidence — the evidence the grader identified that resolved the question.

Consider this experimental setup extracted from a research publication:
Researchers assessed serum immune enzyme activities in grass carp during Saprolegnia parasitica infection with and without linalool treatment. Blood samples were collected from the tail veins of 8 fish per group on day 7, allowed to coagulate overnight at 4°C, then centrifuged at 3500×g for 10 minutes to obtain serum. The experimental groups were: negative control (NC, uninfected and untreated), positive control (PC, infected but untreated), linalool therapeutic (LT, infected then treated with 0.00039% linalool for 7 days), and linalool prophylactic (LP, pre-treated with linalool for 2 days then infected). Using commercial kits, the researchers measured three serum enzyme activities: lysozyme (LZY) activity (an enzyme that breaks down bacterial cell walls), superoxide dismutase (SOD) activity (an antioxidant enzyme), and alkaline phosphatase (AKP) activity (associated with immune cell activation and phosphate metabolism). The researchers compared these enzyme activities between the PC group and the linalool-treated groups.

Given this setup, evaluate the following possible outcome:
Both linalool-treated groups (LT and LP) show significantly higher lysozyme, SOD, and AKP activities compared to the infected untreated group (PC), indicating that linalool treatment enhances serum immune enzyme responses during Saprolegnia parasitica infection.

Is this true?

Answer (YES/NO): NO